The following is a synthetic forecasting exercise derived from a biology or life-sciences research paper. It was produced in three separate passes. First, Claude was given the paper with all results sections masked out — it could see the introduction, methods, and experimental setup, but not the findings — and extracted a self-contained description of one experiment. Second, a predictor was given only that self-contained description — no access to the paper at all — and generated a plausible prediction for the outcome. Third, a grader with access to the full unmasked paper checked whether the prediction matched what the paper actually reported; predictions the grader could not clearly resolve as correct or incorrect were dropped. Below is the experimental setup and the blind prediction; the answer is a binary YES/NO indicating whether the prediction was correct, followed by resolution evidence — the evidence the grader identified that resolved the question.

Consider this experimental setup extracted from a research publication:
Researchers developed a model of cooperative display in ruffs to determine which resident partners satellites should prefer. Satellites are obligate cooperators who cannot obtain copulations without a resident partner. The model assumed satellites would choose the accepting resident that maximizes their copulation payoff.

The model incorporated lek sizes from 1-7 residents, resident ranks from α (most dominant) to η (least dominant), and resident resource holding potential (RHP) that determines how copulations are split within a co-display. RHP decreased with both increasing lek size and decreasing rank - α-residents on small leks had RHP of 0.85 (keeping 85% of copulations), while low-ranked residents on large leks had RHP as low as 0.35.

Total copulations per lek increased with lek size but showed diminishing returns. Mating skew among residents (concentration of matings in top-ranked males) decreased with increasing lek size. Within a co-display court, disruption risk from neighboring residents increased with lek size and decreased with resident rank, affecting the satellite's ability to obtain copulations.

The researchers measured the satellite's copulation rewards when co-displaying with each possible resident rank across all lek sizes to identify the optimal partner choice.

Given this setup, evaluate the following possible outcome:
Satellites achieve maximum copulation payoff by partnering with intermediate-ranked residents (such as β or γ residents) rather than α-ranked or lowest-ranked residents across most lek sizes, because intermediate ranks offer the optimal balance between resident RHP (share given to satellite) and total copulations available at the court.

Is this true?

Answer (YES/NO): NO